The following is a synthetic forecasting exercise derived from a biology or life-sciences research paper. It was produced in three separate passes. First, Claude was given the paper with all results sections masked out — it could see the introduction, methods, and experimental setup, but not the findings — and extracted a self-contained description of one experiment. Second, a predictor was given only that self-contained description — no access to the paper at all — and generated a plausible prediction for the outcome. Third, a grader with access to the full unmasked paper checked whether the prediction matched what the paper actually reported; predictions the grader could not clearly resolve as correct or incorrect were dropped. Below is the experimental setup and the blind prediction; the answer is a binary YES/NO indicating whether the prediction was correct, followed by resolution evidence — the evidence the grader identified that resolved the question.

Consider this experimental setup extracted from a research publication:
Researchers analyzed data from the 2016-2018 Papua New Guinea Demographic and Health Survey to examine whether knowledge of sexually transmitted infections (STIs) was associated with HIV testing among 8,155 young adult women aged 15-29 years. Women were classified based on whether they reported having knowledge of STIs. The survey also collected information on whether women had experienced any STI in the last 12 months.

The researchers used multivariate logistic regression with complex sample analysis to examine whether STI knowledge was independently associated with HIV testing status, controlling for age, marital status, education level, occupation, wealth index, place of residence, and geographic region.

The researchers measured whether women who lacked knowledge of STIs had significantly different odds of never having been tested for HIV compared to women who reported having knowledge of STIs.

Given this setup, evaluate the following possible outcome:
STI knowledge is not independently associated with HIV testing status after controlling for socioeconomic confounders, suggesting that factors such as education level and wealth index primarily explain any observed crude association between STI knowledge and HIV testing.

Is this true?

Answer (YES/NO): NO